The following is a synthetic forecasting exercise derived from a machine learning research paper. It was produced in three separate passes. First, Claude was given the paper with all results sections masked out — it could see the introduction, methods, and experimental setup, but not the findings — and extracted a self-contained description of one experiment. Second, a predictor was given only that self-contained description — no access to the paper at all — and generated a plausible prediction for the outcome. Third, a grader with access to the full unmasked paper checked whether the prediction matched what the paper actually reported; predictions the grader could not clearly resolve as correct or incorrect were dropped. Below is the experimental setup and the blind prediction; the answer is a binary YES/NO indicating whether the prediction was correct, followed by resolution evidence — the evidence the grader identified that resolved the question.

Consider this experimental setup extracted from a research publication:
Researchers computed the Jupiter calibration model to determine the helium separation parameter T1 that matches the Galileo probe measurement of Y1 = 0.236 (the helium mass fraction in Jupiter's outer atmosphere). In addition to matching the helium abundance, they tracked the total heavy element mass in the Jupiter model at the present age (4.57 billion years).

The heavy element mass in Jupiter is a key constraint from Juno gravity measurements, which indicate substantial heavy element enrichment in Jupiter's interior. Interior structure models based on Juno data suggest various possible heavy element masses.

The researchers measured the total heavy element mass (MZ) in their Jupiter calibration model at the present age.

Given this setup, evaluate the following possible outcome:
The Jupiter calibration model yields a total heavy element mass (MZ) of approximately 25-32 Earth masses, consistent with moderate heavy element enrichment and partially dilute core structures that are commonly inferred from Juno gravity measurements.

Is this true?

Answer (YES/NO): YES